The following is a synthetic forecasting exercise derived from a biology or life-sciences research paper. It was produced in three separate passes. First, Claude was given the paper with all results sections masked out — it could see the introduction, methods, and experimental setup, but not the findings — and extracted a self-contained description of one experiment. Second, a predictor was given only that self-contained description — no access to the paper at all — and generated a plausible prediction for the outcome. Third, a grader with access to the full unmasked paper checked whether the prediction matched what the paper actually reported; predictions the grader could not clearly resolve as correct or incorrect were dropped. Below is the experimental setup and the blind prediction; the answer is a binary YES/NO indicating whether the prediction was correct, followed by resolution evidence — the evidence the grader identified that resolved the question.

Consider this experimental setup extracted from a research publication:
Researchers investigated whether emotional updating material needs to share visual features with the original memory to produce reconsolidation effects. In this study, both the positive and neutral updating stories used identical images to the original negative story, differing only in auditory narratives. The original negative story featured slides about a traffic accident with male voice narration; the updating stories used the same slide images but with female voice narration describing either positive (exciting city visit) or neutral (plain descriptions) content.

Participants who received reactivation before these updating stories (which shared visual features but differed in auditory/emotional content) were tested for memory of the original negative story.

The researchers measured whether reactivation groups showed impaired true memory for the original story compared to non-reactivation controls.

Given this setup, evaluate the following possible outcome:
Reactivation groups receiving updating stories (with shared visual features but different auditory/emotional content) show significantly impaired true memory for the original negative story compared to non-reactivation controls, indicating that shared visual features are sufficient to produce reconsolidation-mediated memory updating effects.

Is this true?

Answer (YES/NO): YES